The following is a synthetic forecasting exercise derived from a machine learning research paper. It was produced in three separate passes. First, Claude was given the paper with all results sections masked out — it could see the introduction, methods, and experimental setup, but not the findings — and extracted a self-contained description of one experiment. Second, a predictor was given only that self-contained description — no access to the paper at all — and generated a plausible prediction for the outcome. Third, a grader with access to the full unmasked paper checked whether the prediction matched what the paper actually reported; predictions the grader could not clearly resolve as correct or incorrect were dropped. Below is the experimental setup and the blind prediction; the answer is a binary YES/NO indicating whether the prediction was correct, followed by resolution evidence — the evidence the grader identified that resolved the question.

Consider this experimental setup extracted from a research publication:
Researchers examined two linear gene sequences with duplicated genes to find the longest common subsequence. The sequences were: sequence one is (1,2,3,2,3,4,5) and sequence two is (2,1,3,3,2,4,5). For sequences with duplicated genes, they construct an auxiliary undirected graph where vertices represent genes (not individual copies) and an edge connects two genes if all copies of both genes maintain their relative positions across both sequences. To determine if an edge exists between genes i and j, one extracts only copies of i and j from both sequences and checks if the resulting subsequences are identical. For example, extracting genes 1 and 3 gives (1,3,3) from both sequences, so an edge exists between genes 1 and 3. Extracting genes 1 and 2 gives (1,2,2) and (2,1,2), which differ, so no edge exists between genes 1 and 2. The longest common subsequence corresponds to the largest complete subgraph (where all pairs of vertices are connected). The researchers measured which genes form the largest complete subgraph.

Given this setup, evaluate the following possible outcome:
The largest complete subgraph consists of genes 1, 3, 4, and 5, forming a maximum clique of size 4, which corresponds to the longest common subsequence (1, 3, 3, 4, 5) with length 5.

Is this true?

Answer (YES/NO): NO